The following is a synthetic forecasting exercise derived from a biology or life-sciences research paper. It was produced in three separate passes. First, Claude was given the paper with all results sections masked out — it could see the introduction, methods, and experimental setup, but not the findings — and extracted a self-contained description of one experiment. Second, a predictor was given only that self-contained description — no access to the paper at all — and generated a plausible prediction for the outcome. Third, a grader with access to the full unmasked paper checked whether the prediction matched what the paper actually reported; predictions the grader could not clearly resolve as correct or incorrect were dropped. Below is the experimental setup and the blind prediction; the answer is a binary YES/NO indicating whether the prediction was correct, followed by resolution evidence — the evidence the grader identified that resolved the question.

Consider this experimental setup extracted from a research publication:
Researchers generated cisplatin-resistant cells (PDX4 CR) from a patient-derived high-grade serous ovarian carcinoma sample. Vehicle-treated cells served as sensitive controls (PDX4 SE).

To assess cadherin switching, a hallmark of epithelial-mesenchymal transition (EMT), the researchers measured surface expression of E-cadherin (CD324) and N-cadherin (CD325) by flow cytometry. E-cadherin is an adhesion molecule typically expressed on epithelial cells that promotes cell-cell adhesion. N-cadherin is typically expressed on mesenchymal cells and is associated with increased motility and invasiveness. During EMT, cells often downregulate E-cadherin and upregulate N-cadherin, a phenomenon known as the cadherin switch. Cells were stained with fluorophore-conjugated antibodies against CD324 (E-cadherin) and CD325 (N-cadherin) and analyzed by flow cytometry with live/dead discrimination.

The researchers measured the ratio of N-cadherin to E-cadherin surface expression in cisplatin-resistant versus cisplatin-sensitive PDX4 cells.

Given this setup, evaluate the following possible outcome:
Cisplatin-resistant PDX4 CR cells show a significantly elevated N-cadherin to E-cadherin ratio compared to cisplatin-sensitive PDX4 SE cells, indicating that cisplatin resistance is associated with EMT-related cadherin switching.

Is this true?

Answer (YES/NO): NO